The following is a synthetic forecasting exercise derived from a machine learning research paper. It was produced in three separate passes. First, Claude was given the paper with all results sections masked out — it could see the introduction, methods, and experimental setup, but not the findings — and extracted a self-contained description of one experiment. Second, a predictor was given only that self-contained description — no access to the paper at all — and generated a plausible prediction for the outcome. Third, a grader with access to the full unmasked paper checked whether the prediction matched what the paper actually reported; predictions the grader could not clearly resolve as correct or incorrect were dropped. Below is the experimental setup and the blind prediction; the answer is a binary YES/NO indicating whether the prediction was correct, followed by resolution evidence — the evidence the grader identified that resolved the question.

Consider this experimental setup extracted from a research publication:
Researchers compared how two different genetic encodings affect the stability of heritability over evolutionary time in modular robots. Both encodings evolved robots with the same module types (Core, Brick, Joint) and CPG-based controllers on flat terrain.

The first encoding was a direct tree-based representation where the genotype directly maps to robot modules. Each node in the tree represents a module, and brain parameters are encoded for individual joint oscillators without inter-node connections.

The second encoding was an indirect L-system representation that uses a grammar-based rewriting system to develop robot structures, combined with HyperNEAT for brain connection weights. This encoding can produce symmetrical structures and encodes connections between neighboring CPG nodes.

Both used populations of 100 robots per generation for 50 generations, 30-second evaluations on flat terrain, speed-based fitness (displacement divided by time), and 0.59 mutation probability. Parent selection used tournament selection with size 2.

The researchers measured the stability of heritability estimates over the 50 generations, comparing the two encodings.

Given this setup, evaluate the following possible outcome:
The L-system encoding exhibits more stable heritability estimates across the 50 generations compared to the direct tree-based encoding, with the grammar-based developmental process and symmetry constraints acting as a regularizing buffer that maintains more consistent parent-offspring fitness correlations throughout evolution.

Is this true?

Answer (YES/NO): NO